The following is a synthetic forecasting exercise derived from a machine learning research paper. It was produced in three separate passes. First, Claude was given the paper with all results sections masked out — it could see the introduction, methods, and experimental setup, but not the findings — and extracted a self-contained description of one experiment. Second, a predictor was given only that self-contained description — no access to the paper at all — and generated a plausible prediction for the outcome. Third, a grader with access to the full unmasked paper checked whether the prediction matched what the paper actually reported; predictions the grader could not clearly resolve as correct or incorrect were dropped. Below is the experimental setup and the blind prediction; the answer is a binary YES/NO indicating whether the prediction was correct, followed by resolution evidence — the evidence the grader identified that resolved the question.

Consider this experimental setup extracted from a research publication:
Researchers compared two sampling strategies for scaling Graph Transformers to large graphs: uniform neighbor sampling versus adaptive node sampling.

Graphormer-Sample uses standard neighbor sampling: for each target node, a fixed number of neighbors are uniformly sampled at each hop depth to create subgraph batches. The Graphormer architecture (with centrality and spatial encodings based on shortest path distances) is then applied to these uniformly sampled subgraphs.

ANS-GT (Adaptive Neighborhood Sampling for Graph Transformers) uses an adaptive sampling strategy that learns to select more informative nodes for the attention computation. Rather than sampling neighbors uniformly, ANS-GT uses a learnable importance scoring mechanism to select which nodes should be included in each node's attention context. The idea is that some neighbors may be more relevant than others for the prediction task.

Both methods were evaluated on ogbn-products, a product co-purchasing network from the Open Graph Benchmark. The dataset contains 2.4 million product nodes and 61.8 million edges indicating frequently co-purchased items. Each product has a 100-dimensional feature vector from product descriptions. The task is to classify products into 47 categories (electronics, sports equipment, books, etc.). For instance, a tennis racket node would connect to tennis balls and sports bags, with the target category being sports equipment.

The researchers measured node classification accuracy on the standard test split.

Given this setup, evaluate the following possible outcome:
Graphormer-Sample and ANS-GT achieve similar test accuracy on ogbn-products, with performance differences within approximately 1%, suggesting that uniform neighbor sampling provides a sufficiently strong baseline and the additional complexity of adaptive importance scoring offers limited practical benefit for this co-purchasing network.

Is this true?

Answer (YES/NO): NO